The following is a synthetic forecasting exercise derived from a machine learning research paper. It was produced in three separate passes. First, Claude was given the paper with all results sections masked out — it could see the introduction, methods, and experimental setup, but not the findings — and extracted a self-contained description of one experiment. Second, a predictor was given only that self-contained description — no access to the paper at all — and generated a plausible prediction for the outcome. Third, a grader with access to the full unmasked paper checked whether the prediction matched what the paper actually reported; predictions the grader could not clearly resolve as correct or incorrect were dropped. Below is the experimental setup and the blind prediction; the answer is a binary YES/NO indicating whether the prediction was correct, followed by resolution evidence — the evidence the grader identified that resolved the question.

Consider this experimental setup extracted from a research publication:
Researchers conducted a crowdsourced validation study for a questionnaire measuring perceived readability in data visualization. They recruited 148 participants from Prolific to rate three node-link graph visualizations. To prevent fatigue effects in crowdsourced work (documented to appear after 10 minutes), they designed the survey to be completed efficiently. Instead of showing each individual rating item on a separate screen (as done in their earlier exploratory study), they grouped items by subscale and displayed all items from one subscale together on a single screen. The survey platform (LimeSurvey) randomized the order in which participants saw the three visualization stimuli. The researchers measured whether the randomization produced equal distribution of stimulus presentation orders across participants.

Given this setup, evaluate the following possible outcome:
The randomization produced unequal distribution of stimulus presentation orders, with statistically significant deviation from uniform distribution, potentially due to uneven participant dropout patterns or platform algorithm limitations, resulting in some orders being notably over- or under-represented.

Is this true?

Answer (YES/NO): NO